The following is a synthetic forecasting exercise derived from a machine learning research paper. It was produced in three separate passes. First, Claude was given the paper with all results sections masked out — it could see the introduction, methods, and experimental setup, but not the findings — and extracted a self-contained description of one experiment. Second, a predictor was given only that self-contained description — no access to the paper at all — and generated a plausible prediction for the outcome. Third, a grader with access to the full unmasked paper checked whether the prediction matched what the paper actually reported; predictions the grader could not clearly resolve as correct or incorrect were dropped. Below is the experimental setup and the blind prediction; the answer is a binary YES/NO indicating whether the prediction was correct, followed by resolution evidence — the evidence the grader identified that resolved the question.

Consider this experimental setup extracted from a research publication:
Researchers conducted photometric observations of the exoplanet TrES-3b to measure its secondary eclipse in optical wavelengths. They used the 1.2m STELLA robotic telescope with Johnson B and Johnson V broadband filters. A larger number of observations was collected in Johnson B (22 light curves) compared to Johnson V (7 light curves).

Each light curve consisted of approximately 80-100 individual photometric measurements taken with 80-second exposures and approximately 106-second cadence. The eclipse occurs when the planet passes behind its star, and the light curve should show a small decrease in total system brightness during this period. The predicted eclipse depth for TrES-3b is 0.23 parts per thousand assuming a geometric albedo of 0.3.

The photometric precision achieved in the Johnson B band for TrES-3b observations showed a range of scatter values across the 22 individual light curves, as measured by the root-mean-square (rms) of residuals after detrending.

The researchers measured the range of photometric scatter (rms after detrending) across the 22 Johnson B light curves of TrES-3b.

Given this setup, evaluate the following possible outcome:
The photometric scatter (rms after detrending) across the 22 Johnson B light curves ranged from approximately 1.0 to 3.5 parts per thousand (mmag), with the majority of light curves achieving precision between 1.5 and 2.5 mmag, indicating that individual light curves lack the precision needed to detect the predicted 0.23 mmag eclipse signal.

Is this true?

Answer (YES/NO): NO